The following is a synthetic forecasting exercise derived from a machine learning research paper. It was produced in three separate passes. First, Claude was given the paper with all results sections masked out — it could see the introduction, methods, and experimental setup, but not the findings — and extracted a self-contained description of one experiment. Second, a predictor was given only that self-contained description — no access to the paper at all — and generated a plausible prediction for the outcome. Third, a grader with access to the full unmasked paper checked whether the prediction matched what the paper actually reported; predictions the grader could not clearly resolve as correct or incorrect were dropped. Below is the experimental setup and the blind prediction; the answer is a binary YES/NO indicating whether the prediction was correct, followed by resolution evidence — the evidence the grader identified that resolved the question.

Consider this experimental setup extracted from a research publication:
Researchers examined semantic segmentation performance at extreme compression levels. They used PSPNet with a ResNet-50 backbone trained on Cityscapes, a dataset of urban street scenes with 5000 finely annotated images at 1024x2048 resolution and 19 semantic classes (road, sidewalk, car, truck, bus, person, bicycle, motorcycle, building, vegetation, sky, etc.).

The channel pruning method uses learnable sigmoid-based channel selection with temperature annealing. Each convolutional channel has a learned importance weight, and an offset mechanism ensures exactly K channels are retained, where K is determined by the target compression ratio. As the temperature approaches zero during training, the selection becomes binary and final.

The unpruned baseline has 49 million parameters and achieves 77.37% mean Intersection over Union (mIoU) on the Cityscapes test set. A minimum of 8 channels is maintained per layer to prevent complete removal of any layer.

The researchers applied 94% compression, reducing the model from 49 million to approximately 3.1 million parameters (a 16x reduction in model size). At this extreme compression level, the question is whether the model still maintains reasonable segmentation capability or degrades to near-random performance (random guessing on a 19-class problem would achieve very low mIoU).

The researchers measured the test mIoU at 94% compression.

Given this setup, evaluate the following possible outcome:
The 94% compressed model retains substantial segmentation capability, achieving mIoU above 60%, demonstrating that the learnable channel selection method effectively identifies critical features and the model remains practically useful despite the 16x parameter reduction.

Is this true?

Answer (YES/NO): NO